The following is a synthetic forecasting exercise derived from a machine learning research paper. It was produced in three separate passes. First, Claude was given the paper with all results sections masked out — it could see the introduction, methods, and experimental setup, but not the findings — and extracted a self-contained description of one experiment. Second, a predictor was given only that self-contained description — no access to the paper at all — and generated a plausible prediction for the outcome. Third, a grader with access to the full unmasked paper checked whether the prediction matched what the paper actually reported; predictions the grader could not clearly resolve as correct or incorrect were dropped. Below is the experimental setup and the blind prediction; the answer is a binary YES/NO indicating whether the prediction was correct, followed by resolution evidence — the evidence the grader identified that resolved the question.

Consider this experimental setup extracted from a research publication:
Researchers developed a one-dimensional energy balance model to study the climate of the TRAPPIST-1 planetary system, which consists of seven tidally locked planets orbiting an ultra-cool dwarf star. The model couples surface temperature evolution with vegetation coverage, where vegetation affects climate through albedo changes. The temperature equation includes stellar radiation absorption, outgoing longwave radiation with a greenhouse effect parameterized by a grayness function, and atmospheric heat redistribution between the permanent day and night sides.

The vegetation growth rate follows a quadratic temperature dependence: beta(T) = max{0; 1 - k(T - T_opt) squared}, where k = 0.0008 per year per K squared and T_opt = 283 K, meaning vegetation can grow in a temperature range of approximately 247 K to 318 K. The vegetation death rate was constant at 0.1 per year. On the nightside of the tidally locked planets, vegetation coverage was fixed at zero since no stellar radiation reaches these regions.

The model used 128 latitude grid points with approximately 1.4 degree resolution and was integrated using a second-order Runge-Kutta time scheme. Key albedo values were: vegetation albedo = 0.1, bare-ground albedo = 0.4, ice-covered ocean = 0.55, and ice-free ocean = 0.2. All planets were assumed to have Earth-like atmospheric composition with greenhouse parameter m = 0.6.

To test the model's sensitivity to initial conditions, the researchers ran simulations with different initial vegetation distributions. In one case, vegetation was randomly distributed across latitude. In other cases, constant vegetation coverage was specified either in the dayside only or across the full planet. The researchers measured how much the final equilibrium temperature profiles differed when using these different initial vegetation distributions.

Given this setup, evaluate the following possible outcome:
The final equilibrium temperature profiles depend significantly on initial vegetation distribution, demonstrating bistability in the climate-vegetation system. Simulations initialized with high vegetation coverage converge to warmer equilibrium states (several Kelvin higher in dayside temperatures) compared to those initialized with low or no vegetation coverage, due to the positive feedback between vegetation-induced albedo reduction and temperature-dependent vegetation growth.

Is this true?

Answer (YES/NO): NO